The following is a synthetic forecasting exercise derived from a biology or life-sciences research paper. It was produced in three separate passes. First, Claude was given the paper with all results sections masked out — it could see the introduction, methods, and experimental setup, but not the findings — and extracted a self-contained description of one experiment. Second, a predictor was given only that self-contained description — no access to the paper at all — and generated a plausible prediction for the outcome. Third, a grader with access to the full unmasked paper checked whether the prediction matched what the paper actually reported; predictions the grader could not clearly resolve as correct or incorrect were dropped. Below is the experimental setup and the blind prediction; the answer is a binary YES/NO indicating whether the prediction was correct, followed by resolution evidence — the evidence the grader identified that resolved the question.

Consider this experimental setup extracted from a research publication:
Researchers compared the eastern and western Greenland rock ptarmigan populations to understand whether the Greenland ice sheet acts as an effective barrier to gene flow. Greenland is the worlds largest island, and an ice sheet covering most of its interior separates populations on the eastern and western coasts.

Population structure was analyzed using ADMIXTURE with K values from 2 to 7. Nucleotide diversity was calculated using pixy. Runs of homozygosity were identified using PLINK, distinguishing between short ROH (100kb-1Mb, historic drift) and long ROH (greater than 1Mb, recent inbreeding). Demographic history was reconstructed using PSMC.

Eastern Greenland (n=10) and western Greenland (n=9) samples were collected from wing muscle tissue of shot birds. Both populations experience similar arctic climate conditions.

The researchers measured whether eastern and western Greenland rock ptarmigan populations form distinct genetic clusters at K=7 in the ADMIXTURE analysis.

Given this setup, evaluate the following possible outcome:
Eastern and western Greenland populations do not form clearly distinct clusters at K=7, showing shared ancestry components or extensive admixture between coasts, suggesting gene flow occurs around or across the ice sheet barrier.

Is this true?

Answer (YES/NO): NO